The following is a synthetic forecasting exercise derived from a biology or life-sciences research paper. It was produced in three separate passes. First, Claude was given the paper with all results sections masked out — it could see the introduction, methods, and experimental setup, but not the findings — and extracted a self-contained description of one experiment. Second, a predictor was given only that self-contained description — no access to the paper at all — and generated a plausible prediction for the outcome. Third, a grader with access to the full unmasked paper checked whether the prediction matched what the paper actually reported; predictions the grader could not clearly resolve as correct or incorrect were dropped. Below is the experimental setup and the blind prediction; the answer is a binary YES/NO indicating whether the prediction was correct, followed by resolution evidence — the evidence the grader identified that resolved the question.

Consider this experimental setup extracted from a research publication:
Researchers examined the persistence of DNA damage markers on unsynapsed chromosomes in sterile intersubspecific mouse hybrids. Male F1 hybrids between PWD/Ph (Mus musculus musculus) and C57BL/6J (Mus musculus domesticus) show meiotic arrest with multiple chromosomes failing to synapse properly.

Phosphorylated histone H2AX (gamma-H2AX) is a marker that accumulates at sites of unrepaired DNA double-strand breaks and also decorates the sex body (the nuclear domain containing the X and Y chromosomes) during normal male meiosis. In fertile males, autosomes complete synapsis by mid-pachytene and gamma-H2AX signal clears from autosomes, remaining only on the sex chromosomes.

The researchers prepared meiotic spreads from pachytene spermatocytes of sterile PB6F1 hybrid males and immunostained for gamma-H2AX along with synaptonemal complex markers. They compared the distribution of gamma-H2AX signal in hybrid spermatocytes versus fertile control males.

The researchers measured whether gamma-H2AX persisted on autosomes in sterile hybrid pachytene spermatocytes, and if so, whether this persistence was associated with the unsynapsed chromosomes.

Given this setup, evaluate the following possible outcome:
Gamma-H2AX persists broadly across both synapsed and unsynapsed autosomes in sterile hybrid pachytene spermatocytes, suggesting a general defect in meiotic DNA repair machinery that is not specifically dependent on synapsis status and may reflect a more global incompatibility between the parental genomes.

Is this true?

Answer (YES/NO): NO